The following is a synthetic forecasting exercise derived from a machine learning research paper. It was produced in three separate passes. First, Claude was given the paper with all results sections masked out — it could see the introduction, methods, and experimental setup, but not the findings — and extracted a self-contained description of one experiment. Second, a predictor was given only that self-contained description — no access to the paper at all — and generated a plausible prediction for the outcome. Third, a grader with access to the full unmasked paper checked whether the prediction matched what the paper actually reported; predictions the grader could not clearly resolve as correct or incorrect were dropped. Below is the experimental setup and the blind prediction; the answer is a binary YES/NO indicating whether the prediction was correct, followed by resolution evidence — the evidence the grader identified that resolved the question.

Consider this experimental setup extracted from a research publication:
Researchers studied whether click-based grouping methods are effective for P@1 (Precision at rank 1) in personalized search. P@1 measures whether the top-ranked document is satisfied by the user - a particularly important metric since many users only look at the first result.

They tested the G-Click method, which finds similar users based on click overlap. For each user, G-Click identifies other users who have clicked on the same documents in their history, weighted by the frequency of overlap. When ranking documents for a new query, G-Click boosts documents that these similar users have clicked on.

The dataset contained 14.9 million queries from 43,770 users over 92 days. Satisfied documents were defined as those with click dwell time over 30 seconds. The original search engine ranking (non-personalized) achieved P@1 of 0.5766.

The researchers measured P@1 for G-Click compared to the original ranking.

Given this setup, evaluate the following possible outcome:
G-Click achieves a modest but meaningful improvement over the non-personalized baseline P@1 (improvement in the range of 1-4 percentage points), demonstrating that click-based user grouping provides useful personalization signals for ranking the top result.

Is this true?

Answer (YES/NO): NO